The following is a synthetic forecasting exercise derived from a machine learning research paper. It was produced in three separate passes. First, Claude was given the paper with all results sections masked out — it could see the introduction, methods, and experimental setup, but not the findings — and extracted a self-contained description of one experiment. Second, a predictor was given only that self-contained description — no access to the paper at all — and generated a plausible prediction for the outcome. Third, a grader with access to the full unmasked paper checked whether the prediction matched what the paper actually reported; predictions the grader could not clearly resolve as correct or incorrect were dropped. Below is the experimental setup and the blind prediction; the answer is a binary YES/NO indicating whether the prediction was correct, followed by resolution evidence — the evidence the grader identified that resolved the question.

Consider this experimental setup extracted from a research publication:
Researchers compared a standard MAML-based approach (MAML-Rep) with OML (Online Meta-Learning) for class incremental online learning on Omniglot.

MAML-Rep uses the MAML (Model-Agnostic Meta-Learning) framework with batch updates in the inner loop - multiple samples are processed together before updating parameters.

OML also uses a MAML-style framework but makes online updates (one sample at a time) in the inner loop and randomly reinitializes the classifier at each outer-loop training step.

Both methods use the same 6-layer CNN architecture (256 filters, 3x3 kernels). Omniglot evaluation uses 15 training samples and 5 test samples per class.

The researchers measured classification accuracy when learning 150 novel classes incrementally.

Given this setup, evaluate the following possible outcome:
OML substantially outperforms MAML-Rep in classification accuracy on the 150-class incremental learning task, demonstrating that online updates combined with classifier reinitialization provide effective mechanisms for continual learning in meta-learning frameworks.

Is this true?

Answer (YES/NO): YES